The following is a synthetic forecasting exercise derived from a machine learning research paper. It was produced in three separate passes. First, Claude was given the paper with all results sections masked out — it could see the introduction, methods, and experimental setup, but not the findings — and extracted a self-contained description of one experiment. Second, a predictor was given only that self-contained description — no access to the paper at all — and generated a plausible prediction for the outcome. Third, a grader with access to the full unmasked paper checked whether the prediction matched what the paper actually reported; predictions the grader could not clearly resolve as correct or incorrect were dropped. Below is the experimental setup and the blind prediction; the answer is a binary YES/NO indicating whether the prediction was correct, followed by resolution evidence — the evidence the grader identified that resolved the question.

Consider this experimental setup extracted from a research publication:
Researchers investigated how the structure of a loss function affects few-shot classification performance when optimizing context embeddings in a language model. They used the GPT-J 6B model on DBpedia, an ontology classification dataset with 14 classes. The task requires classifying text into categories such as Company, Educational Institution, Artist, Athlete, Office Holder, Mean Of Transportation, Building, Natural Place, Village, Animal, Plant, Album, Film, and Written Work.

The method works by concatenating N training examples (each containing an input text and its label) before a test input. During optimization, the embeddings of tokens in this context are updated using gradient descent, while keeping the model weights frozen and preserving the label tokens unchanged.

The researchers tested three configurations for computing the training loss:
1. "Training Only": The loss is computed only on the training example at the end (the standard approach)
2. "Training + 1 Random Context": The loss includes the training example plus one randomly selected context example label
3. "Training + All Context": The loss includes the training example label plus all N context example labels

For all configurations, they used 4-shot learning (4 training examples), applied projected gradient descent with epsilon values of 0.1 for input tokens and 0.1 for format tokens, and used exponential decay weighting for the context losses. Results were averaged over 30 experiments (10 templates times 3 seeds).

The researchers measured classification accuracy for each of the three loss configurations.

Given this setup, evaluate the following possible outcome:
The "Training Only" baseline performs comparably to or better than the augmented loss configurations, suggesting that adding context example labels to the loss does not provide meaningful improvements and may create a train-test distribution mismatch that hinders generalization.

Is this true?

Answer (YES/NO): NO